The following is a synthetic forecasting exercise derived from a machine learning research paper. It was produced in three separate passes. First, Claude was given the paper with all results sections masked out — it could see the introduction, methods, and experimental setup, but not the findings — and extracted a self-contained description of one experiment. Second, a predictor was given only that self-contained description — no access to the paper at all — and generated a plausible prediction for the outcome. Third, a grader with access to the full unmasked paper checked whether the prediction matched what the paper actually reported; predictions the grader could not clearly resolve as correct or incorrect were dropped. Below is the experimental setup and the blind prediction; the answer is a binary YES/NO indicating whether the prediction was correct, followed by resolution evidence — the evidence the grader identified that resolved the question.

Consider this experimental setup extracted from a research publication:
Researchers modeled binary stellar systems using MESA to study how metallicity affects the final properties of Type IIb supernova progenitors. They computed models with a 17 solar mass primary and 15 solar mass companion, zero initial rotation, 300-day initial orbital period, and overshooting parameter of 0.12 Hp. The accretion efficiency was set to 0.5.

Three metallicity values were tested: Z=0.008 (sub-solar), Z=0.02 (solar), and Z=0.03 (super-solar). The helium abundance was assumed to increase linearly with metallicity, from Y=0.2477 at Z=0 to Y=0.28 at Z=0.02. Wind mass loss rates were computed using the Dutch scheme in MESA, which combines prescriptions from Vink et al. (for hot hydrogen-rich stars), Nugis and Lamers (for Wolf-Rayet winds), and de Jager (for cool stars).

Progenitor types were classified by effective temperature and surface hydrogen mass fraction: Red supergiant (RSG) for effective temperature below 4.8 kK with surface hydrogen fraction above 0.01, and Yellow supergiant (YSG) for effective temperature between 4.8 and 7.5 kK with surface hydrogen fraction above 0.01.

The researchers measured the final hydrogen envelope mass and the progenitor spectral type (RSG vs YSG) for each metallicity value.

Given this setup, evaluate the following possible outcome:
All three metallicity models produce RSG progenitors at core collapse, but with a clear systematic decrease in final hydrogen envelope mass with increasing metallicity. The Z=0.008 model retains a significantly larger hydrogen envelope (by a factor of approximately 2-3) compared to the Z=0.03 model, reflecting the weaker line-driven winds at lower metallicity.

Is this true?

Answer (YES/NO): NO